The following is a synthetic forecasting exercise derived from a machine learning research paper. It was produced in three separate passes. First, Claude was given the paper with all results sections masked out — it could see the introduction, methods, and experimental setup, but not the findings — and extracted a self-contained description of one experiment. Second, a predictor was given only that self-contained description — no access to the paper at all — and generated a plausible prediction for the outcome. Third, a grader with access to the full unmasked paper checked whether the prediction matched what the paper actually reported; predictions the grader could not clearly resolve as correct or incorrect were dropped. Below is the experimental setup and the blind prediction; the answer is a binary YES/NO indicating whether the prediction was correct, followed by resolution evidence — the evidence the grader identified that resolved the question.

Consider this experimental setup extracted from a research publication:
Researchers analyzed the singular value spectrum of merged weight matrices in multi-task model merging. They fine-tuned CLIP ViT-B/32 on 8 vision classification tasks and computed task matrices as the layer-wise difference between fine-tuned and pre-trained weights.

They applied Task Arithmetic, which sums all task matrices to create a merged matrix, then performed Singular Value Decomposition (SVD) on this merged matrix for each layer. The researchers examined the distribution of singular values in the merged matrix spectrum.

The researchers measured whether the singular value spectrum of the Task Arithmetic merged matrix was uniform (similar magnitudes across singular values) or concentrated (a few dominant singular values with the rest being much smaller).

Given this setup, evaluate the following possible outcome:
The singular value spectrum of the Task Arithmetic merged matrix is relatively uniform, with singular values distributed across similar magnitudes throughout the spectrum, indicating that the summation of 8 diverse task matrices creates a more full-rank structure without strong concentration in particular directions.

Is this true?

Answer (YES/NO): NO